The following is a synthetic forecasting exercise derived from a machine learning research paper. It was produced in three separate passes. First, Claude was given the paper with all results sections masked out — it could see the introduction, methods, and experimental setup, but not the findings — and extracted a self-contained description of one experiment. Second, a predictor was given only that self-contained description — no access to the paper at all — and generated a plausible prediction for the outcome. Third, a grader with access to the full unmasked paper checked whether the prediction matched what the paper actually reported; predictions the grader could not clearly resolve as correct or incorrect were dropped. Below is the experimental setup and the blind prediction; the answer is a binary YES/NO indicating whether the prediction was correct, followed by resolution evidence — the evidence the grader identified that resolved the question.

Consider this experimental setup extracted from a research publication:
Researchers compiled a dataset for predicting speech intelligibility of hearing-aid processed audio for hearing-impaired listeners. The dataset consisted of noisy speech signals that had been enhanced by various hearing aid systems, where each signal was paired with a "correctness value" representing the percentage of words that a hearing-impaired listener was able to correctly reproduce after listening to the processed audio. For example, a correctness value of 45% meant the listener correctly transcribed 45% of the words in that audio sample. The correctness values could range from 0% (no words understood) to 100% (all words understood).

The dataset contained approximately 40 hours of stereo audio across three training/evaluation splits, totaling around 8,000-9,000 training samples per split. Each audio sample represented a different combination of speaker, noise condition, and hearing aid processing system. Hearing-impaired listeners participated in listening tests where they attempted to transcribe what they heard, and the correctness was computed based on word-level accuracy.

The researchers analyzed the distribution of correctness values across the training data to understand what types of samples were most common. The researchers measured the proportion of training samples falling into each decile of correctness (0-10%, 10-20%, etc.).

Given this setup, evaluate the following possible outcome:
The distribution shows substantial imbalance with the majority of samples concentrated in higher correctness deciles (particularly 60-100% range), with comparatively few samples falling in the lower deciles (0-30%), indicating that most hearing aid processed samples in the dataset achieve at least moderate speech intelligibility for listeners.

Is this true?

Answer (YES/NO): NO